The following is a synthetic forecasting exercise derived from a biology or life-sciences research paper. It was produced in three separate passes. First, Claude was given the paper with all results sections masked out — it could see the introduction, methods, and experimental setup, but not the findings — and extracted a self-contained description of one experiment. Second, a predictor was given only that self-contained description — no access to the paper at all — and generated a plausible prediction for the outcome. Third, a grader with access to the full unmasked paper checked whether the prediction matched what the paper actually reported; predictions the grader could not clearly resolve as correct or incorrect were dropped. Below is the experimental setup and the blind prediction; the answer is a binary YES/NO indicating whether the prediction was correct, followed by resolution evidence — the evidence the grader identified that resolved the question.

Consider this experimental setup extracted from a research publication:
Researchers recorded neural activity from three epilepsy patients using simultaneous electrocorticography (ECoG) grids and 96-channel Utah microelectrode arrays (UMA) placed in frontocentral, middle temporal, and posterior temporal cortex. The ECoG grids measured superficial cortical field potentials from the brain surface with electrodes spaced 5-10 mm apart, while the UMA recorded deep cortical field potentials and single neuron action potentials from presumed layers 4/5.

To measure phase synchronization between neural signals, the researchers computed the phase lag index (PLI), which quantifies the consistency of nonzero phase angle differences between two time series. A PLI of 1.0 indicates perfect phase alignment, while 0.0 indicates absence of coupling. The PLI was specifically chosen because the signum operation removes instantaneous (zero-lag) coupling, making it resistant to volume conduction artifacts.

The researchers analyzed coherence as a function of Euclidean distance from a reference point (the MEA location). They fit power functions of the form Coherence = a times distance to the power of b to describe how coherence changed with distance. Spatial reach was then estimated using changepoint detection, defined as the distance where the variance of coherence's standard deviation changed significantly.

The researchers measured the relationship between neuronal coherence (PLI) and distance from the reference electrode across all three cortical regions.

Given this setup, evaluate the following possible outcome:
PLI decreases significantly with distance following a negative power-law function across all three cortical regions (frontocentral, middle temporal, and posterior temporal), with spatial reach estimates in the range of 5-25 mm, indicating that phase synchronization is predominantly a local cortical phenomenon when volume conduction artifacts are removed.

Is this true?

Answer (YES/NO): NO